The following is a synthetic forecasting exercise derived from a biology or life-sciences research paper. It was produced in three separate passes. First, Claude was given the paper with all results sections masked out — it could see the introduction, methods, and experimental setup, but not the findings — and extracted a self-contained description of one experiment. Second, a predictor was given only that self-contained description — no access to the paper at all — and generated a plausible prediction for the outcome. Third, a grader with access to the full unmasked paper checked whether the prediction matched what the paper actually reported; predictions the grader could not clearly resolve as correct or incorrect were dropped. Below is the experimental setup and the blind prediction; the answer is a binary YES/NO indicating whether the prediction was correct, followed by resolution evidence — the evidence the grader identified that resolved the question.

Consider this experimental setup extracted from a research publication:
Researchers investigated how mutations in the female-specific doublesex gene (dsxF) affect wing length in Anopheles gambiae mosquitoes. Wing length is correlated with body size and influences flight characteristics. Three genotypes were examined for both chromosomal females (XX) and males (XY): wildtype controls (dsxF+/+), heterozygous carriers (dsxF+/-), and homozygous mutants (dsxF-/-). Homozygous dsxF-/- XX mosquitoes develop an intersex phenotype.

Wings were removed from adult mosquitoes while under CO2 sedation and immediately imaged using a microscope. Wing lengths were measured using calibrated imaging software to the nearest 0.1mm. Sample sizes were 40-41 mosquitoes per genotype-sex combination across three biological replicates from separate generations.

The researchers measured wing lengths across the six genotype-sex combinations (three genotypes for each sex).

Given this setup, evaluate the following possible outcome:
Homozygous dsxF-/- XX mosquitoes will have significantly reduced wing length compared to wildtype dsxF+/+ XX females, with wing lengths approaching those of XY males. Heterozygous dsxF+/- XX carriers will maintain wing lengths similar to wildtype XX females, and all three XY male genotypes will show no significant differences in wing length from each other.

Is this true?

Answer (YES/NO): NO